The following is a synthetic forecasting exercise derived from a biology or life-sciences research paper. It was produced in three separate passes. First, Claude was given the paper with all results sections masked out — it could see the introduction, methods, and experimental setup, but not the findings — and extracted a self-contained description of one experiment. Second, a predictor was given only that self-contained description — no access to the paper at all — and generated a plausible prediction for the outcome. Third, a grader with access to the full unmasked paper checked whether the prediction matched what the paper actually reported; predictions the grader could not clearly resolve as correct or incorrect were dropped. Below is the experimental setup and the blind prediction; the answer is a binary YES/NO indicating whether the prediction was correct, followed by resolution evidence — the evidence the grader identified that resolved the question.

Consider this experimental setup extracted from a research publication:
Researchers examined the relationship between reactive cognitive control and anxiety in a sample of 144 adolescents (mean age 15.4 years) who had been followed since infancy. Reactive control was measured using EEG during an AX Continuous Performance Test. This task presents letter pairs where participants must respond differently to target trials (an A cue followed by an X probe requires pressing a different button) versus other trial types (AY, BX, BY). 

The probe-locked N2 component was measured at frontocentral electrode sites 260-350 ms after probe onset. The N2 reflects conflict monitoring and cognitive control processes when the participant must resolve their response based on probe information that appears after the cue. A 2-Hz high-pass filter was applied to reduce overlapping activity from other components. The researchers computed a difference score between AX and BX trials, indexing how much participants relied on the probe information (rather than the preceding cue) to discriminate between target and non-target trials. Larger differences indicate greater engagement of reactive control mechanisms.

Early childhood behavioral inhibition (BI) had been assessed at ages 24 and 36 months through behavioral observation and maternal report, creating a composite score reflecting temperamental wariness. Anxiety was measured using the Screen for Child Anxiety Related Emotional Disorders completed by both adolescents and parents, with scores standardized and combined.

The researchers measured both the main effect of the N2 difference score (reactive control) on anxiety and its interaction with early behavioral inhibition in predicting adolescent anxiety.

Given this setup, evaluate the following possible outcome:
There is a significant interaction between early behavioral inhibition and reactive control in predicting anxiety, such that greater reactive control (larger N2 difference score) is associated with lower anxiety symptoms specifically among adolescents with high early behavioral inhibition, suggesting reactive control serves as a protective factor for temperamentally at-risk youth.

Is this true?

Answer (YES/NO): NO